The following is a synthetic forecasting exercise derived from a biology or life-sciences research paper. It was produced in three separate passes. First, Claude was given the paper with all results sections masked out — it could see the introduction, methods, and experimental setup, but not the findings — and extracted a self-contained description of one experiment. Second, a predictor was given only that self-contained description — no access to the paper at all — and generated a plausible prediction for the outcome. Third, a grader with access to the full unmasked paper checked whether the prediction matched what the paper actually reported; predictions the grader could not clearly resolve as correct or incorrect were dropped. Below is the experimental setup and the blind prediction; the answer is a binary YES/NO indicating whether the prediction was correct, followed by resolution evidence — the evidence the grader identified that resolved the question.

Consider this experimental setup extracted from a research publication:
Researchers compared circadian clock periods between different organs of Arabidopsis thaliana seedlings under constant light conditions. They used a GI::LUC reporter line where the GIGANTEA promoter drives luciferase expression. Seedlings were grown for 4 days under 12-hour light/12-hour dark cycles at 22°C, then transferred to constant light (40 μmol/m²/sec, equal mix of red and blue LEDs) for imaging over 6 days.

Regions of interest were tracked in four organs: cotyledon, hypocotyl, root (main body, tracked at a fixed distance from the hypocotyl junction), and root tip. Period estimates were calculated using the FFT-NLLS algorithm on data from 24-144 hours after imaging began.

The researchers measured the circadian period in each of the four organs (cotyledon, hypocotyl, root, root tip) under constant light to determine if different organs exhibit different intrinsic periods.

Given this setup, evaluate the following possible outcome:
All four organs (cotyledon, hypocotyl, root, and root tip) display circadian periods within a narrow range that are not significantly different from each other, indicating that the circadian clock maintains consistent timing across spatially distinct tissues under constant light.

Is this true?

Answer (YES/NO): NO